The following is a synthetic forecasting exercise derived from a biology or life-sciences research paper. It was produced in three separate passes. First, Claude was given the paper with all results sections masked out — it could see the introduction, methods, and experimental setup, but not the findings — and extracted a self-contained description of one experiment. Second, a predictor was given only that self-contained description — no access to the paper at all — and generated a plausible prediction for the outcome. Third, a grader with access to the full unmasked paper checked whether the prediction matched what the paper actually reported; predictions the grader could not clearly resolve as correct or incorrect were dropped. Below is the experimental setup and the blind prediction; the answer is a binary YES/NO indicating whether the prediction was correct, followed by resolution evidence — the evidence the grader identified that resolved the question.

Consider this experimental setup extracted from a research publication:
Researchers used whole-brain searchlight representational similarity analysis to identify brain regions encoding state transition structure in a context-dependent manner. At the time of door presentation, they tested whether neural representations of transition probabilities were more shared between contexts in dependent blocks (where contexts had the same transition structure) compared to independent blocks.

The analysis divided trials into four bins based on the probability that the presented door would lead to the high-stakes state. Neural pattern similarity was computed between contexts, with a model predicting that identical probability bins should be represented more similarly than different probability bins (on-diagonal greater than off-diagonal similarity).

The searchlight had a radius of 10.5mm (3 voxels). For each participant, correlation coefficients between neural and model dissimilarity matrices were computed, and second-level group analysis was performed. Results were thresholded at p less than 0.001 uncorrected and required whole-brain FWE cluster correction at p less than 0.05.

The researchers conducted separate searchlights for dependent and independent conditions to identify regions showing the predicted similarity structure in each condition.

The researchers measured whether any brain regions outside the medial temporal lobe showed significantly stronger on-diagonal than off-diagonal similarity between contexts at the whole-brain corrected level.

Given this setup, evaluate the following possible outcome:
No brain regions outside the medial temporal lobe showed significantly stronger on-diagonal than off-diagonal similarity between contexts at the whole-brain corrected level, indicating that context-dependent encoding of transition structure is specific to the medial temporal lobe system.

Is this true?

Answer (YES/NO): NO